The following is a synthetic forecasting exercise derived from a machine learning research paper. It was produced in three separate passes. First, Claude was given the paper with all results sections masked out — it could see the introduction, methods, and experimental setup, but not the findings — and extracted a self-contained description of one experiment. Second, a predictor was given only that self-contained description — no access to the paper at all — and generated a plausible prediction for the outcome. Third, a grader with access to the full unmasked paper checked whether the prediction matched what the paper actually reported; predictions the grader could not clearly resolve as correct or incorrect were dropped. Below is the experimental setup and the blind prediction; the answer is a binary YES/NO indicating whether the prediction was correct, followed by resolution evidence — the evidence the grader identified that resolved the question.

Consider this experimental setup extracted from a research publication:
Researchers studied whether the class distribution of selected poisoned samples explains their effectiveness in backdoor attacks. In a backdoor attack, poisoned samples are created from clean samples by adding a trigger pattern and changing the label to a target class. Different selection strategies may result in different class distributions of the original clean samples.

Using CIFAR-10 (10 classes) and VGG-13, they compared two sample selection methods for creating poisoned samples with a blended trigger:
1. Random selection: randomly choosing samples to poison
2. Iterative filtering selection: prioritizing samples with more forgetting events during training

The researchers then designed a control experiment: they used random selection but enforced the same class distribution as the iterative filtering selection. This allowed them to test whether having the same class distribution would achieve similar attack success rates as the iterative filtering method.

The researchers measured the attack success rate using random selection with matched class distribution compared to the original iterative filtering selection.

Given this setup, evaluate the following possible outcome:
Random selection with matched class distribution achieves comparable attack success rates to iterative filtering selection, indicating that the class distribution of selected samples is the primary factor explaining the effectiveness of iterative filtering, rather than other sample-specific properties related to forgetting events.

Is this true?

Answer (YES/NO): NO